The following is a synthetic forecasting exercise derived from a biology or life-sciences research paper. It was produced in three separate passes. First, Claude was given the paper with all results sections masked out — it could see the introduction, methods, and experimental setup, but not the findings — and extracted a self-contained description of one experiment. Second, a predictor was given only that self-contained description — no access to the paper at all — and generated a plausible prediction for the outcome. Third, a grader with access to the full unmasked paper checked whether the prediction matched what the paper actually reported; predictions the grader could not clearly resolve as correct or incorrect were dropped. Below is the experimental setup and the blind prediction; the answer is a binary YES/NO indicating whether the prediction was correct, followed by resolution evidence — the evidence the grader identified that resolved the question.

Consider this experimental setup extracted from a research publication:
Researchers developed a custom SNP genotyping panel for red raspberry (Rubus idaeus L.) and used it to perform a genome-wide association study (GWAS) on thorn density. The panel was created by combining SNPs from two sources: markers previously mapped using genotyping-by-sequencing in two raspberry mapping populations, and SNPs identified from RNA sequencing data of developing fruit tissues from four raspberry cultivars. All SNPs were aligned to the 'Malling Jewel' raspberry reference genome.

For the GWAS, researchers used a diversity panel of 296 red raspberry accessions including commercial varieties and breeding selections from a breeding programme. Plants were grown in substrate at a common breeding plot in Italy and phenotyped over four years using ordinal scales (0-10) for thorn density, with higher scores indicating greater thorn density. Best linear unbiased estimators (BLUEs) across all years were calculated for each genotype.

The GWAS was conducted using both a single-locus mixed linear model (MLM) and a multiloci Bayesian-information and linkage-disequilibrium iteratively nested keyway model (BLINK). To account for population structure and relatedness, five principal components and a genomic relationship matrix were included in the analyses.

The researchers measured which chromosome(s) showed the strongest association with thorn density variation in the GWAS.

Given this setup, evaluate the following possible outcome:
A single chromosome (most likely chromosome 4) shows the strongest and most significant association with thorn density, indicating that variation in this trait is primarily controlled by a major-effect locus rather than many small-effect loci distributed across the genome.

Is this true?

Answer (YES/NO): YES